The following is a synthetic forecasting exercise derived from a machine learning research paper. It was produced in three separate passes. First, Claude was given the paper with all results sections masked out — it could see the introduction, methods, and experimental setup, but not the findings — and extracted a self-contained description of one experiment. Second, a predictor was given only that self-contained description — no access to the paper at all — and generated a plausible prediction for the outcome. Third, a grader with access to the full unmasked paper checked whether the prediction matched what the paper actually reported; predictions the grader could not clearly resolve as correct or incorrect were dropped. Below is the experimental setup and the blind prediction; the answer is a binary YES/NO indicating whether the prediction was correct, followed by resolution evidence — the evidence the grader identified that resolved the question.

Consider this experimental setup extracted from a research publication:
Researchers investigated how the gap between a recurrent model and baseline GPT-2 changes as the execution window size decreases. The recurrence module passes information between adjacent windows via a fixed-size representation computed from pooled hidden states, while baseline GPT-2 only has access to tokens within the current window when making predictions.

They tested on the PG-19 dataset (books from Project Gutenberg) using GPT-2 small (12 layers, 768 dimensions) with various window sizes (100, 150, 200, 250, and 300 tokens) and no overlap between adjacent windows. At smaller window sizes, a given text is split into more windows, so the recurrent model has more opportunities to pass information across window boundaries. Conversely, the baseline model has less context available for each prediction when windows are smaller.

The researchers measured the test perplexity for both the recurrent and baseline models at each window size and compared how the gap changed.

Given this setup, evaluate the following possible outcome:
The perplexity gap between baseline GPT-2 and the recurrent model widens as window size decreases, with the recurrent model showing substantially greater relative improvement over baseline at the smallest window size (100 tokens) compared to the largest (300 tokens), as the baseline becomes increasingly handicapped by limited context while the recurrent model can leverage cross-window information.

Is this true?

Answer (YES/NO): YES